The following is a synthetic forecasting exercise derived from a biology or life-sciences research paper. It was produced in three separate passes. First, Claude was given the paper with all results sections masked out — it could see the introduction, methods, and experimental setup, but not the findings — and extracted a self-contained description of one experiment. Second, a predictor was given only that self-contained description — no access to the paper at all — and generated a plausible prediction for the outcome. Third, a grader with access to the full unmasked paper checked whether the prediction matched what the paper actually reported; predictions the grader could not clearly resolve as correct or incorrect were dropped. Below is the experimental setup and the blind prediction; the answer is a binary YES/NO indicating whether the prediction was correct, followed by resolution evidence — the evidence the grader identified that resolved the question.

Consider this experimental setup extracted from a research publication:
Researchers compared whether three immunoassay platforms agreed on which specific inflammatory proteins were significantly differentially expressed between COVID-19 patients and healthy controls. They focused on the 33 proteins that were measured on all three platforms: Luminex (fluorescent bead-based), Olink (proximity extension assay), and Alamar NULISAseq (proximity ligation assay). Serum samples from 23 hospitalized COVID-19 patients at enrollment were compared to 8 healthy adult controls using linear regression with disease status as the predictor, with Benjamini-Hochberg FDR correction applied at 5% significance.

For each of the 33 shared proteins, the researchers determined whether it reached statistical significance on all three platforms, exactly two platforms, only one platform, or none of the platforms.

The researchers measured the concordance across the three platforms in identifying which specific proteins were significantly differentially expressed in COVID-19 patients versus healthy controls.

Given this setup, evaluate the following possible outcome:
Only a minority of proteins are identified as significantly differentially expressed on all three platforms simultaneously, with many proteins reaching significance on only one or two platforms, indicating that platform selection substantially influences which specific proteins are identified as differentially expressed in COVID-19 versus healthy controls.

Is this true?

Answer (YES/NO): YES